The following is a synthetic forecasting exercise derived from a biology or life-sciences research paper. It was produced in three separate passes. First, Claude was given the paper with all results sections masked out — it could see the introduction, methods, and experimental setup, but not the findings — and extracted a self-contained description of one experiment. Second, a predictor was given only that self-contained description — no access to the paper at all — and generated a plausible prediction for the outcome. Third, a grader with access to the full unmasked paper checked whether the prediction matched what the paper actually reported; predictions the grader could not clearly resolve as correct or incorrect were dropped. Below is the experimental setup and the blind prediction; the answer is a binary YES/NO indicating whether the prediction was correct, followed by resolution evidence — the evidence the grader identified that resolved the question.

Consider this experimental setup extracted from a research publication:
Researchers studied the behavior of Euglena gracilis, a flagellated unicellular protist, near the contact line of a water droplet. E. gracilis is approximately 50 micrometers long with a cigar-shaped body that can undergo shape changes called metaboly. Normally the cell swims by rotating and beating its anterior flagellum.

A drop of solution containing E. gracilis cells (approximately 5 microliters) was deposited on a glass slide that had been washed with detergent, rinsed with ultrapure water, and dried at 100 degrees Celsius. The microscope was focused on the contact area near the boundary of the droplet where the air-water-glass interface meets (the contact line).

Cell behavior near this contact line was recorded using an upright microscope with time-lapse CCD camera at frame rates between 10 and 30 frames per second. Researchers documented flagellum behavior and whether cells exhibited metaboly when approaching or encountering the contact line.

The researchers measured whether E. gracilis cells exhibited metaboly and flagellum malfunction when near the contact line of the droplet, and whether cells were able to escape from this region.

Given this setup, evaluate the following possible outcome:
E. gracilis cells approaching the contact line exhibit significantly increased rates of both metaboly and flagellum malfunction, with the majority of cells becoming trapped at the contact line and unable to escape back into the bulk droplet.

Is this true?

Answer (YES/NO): NO